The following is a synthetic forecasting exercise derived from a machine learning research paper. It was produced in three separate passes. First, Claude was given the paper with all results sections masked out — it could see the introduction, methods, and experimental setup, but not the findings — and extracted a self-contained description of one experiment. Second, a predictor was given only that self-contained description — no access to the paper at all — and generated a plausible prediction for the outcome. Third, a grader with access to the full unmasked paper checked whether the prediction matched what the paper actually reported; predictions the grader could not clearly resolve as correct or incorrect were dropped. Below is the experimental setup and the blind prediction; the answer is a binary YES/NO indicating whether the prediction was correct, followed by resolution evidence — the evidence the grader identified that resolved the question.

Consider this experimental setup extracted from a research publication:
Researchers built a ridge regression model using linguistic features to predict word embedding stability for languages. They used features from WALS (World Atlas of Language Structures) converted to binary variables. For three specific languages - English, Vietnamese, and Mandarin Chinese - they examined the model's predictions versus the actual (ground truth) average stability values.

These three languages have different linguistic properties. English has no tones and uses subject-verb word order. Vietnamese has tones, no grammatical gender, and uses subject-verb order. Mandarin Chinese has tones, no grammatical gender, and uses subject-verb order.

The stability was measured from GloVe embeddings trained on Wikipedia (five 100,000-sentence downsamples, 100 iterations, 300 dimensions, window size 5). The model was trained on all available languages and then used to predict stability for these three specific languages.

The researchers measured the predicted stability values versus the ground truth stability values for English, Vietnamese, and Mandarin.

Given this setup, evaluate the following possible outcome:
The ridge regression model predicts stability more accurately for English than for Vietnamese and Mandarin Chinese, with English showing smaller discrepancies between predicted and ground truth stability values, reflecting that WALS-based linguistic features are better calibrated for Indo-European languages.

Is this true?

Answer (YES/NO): NO